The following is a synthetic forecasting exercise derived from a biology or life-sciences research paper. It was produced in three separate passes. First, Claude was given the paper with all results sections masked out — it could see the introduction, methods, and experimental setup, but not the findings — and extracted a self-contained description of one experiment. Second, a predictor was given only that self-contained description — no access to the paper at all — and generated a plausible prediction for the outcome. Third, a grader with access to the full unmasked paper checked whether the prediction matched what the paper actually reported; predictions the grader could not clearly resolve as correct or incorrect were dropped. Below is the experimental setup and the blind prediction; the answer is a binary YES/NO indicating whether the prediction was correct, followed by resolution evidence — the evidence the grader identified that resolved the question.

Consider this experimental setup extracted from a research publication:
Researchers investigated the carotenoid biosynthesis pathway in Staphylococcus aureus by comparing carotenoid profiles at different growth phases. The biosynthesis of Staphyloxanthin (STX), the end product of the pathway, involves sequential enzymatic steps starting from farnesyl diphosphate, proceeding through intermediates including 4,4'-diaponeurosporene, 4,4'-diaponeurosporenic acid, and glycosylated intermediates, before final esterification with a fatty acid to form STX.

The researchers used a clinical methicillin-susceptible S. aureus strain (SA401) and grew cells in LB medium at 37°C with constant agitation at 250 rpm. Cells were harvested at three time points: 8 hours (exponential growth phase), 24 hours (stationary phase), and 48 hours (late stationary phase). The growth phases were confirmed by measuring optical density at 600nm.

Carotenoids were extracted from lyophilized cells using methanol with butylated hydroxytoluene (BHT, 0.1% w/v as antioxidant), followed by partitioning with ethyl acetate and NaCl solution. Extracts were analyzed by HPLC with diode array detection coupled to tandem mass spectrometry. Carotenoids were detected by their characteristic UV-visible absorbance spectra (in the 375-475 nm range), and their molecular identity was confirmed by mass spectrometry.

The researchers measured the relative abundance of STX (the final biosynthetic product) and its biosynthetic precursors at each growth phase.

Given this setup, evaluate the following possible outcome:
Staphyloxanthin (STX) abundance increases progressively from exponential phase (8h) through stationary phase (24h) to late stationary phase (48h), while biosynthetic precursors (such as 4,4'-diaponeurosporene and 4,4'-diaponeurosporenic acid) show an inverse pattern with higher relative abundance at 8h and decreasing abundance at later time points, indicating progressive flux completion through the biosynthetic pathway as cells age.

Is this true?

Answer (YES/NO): NO